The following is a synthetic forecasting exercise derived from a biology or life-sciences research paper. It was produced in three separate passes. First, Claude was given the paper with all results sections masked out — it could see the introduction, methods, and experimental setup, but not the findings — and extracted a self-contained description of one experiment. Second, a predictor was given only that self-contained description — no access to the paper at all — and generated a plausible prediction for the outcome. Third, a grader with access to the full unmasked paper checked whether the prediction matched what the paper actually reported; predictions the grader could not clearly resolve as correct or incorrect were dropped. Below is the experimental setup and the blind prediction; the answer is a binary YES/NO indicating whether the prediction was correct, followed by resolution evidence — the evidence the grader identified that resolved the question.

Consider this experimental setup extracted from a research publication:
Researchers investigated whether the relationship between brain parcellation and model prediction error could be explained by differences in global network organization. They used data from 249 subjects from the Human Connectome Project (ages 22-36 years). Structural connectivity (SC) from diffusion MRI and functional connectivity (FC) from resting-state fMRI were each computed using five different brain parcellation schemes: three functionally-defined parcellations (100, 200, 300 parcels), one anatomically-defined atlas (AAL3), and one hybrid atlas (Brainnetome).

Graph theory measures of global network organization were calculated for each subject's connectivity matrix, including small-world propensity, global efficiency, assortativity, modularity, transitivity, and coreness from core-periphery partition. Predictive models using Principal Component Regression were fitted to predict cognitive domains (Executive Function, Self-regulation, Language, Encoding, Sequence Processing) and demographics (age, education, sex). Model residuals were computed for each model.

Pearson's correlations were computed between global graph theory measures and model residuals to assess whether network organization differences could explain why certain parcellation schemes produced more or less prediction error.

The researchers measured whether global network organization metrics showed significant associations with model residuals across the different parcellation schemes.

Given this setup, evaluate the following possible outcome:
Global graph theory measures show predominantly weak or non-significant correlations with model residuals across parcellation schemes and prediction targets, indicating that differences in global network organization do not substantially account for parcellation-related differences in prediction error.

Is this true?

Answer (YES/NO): YES